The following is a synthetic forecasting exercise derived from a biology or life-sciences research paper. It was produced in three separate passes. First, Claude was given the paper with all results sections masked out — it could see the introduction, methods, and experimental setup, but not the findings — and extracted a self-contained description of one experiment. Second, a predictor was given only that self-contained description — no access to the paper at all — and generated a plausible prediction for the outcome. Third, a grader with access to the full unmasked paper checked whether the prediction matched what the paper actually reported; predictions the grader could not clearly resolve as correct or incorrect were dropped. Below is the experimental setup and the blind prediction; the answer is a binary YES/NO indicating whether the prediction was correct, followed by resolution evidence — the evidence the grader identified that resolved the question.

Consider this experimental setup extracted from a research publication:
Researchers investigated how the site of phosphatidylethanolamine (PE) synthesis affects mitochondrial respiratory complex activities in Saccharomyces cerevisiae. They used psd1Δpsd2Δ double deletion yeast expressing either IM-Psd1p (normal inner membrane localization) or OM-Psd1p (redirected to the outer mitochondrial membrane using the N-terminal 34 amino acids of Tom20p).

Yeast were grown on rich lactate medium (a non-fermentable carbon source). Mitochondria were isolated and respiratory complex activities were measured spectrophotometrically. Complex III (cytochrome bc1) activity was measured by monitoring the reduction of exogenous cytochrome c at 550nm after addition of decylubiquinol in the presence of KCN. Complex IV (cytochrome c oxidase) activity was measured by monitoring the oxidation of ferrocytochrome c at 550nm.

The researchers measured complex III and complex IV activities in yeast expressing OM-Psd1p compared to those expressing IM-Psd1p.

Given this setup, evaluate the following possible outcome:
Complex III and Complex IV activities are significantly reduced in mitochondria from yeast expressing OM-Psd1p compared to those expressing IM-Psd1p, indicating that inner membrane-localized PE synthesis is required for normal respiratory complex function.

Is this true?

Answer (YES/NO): YES